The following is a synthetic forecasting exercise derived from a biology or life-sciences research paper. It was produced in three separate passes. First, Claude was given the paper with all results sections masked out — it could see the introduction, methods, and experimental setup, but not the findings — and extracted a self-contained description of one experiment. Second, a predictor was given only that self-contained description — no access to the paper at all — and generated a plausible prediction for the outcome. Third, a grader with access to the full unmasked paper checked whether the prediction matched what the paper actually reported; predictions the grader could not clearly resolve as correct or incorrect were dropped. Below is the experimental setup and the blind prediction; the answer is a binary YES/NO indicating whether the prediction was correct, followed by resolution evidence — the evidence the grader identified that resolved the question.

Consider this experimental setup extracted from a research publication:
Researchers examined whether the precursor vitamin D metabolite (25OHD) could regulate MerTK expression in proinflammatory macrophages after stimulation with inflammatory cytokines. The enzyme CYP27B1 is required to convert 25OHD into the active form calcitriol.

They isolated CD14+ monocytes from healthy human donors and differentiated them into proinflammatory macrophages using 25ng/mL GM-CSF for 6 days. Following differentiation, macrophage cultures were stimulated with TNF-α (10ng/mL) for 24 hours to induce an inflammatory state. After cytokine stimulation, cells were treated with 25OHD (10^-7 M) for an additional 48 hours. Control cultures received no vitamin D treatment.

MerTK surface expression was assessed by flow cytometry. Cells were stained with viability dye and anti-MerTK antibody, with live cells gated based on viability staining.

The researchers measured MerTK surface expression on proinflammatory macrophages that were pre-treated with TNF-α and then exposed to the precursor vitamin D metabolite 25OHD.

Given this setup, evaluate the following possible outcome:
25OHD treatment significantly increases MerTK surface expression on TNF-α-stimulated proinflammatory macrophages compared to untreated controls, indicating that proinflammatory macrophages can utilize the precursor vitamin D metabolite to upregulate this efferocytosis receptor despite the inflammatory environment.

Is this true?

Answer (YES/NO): NO